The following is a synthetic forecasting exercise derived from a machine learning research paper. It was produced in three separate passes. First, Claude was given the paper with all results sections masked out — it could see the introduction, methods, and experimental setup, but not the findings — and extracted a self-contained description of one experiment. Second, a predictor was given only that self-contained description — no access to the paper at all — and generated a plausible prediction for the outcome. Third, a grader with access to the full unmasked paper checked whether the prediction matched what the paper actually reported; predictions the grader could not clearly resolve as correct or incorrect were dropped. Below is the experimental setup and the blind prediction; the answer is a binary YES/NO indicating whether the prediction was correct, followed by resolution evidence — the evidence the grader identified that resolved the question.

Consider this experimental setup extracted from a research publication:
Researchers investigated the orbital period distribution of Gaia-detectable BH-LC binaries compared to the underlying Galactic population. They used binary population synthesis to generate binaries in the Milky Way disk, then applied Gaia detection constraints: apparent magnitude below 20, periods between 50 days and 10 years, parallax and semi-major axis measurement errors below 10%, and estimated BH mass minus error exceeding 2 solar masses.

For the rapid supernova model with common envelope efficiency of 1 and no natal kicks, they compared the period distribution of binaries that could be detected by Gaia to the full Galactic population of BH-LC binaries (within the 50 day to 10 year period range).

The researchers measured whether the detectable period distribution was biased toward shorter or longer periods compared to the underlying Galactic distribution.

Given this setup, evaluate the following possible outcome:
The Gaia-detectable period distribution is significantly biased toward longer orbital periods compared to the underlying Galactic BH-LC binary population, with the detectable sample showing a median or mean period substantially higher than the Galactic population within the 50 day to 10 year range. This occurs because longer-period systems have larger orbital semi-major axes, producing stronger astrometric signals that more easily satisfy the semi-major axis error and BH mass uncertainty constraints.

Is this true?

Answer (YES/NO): YES